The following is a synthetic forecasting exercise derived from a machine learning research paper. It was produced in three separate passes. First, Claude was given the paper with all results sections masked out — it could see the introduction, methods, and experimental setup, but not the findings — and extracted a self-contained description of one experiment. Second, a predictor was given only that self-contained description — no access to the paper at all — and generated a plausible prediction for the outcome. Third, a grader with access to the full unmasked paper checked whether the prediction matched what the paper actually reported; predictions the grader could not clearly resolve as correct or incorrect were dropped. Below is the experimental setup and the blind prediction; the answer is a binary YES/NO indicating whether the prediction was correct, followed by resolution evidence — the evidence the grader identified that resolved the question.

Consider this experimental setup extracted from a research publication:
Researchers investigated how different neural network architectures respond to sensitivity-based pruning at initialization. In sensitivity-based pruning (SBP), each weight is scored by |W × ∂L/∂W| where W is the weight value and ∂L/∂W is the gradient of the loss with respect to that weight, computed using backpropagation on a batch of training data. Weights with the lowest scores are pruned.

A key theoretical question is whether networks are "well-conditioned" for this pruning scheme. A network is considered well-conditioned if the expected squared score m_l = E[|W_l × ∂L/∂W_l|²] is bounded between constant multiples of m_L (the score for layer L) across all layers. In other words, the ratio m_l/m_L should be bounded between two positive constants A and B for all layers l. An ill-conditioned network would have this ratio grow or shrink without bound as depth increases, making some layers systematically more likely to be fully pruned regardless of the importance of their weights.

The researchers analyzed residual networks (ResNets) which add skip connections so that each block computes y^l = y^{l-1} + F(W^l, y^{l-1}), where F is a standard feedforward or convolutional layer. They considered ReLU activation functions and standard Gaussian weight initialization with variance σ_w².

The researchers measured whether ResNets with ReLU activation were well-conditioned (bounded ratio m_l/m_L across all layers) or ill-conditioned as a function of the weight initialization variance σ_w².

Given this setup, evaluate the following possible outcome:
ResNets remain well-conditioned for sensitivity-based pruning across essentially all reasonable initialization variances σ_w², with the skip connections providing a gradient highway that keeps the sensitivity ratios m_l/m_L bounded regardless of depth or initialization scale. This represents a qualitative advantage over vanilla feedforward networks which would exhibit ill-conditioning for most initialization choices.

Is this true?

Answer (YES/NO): YES